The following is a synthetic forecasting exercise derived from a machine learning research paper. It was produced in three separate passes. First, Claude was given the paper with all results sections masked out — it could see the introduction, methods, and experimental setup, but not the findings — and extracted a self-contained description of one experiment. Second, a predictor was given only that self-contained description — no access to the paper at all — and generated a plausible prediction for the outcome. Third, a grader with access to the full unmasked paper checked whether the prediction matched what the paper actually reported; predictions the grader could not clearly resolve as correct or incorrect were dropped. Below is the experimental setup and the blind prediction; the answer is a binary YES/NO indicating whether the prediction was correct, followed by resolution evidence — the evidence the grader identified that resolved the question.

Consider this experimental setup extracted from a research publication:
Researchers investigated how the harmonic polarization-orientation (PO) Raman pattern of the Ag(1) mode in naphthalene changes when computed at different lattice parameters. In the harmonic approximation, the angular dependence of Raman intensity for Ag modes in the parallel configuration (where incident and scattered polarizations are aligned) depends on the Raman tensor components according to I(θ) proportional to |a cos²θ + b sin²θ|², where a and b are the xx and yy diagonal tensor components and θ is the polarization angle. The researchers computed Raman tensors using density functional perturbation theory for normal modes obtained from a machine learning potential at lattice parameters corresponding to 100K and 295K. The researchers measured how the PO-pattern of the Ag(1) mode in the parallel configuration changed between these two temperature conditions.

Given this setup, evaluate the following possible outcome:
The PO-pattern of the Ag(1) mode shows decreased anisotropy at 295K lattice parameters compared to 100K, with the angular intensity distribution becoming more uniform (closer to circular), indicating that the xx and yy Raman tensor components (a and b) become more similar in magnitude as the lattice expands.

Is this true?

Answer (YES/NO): NO